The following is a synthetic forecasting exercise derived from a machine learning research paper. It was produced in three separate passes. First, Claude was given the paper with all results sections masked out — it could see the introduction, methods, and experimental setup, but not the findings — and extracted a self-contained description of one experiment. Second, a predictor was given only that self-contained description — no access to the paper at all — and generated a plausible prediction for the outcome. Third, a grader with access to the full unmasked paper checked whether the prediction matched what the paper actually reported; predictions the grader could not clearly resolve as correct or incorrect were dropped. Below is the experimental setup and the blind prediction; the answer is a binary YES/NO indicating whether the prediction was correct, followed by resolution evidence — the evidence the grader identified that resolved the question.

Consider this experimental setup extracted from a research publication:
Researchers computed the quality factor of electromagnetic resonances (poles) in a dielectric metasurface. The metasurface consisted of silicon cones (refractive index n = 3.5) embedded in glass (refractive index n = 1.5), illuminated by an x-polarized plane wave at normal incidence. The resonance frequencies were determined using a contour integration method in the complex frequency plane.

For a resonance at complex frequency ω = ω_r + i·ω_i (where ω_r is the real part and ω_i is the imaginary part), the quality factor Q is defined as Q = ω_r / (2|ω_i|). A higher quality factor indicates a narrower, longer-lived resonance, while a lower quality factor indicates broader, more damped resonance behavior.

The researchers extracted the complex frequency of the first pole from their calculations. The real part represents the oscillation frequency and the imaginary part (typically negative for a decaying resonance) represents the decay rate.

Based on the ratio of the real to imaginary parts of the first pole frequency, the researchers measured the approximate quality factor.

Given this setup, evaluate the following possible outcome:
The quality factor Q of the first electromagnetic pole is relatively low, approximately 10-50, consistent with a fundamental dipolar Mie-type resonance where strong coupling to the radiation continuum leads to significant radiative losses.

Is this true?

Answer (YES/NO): NO